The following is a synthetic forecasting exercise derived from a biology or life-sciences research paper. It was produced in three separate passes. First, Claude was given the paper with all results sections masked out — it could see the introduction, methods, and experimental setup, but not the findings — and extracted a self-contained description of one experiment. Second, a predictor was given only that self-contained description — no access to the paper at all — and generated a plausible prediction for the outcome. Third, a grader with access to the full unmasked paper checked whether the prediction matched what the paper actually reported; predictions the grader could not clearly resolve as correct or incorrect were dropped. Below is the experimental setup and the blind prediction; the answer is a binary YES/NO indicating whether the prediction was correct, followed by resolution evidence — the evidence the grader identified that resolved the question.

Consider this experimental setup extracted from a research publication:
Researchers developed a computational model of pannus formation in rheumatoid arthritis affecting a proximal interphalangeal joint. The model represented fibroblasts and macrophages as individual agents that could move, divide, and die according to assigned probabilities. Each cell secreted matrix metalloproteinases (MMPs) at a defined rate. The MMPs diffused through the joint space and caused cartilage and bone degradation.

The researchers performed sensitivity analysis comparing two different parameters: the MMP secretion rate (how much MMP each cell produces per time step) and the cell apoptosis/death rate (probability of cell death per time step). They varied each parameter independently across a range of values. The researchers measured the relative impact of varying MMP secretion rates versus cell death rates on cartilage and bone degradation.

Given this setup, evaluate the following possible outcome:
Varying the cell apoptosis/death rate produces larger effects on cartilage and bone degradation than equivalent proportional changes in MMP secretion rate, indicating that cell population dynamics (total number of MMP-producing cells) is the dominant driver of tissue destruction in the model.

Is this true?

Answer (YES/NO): NO